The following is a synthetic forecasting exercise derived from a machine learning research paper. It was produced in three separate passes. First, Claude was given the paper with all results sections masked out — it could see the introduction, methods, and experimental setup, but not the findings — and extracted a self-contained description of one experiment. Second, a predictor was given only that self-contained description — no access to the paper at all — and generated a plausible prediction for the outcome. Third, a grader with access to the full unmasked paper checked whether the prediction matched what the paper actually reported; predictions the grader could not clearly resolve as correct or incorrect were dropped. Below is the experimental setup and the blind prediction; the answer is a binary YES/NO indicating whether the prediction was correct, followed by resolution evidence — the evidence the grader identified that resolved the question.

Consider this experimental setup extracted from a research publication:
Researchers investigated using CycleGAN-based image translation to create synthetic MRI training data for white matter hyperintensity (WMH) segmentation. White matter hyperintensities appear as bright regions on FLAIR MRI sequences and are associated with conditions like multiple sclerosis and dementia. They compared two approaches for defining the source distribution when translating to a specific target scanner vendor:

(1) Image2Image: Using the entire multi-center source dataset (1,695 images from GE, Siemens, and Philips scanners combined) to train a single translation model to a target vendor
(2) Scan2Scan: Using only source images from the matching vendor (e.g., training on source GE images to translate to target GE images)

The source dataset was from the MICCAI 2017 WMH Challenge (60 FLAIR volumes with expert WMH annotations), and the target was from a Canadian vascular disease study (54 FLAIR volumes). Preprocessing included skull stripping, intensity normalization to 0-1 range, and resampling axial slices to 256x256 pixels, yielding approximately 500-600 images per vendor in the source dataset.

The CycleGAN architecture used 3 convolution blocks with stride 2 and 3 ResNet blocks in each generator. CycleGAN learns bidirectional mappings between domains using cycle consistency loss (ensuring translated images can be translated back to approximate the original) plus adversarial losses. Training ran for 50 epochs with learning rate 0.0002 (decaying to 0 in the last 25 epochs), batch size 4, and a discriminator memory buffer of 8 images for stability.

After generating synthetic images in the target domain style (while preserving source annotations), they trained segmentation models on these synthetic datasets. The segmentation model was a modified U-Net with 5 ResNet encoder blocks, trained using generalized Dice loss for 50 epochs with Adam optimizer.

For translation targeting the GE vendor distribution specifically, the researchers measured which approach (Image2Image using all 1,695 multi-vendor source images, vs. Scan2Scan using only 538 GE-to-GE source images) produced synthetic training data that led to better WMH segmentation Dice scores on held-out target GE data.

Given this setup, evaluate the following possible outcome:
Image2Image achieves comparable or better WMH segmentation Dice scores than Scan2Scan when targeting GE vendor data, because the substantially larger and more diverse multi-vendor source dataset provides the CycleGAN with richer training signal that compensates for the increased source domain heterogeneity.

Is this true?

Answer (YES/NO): YES